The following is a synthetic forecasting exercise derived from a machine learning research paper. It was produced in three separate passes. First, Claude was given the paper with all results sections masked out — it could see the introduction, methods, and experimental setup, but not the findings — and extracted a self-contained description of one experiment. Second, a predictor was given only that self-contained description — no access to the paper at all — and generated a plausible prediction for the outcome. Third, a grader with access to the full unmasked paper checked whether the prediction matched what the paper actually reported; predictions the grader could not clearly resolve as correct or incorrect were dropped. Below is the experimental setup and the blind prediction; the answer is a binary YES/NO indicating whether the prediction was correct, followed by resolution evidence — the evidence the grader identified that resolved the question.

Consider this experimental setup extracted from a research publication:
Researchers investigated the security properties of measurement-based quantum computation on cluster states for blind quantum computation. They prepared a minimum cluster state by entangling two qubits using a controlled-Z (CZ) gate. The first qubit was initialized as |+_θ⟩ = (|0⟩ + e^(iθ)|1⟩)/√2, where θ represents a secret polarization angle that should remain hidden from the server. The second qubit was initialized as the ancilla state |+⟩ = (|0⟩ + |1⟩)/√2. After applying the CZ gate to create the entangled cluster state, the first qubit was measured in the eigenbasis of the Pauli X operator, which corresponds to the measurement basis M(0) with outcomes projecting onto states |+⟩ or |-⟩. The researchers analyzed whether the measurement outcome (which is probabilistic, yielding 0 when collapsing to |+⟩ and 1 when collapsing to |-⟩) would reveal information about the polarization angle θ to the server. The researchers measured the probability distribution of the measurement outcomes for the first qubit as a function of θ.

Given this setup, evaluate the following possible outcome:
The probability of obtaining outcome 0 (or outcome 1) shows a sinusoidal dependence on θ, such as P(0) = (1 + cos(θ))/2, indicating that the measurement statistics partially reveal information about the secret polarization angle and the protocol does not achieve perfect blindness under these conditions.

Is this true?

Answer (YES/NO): NO